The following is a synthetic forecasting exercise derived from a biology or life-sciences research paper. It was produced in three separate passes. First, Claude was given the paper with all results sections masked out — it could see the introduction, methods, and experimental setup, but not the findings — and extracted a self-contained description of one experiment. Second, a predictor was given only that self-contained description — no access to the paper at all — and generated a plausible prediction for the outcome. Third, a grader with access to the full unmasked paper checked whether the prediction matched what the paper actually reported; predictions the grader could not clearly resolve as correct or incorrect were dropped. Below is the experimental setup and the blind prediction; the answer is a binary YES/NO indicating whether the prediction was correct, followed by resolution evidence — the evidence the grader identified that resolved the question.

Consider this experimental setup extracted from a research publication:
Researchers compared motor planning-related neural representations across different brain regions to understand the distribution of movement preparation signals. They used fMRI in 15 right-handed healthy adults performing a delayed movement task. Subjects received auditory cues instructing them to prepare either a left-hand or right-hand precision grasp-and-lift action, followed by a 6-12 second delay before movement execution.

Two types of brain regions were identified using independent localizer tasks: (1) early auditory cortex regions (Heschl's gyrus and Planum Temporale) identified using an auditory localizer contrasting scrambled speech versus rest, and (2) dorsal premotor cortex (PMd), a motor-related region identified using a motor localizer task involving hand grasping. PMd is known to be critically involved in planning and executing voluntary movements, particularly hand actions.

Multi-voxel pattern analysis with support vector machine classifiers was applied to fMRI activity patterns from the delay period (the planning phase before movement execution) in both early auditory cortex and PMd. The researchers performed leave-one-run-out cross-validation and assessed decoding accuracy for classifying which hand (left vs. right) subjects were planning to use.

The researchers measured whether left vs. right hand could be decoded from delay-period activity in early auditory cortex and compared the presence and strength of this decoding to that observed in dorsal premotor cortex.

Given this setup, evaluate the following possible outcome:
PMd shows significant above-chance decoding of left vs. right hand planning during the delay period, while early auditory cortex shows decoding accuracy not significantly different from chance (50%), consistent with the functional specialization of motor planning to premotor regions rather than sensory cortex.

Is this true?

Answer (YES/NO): NO